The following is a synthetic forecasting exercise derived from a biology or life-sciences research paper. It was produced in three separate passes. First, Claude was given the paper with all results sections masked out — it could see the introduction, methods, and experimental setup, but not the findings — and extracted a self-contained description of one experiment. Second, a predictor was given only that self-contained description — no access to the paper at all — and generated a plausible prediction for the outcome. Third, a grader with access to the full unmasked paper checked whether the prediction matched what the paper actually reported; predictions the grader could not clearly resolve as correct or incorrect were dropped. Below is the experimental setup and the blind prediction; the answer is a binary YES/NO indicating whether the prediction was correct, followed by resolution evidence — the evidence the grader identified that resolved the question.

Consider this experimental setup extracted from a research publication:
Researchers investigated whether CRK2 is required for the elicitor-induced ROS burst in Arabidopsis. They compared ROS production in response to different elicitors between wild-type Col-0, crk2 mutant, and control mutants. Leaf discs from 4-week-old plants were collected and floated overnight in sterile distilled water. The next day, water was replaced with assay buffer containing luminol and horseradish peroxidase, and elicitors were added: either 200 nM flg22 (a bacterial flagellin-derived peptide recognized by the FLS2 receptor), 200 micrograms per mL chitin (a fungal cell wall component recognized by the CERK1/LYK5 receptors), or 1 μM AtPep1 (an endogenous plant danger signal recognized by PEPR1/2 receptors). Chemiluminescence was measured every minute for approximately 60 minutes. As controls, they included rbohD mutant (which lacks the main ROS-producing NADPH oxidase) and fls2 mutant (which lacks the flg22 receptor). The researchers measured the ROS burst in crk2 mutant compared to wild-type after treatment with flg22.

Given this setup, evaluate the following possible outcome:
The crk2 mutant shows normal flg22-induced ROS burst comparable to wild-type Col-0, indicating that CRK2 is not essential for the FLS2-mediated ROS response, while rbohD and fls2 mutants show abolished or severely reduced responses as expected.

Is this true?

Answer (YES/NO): NO